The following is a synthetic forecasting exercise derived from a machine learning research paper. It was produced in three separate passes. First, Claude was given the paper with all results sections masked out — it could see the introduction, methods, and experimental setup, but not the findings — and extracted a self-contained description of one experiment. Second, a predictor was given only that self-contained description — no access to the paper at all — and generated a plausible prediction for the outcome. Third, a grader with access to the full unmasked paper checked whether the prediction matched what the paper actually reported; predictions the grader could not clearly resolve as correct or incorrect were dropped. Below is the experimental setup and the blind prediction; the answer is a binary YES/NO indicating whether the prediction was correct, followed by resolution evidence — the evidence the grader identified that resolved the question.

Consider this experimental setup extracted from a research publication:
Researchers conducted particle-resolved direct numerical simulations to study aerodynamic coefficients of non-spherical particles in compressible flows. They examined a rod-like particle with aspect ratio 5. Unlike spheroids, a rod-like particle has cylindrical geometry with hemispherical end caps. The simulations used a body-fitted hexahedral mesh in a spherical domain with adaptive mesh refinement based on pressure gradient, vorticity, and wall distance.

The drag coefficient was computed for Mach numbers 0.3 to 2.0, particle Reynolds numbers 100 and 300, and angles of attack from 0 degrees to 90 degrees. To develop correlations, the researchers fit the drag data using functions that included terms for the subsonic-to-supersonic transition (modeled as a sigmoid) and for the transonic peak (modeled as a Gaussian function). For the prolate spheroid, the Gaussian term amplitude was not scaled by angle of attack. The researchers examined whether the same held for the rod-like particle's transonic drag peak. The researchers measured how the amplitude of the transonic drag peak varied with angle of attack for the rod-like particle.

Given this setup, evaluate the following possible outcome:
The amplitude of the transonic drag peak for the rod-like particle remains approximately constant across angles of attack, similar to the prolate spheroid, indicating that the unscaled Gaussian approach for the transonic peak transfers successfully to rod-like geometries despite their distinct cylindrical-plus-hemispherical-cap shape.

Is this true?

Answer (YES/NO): NO